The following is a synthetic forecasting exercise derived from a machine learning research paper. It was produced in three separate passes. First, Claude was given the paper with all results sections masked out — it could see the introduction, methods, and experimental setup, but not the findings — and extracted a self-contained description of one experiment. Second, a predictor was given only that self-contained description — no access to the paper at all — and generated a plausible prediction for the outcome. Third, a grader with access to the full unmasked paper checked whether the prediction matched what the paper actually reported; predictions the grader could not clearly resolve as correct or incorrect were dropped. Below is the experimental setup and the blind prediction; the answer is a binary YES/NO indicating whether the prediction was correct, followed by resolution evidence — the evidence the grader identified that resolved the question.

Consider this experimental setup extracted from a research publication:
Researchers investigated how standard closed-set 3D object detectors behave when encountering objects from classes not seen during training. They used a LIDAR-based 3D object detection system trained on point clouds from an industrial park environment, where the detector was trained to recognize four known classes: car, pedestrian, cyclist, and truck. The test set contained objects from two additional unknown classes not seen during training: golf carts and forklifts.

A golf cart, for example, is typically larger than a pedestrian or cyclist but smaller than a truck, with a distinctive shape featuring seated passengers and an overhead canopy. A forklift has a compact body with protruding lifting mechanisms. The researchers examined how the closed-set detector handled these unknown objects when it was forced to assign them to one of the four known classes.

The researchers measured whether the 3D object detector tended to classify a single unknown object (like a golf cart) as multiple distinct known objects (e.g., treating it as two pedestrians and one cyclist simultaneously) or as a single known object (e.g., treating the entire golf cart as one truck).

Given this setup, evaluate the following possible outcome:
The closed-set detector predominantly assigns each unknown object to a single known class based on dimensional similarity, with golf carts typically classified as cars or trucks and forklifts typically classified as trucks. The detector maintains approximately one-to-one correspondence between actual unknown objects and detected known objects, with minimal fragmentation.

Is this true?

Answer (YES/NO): NO